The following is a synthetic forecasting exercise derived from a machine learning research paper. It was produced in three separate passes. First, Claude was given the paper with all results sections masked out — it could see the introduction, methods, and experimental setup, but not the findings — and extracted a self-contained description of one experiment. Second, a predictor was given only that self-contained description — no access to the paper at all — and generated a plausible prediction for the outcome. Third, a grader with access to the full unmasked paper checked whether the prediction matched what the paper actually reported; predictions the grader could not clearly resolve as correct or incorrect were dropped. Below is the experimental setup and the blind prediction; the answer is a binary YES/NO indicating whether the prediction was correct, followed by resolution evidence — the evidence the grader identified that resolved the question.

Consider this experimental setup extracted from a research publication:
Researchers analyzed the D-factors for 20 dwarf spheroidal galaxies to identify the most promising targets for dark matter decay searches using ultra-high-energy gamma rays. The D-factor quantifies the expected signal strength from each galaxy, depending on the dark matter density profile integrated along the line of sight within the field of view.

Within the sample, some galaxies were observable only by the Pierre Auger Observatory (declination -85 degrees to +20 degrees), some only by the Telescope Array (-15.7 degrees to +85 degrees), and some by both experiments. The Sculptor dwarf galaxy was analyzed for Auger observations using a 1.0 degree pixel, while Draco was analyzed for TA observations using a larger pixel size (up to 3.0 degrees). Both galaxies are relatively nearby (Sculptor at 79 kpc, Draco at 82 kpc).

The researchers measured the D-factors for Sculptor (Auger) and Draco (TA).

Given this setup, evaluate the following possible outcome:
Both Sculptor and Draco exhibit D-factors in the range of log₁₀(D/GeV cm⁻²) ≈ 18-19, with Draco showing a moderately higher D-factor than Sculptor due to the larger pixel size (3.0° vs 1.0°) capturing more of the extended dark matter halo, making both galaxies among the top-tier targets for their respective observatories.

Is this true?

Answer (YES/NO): NO